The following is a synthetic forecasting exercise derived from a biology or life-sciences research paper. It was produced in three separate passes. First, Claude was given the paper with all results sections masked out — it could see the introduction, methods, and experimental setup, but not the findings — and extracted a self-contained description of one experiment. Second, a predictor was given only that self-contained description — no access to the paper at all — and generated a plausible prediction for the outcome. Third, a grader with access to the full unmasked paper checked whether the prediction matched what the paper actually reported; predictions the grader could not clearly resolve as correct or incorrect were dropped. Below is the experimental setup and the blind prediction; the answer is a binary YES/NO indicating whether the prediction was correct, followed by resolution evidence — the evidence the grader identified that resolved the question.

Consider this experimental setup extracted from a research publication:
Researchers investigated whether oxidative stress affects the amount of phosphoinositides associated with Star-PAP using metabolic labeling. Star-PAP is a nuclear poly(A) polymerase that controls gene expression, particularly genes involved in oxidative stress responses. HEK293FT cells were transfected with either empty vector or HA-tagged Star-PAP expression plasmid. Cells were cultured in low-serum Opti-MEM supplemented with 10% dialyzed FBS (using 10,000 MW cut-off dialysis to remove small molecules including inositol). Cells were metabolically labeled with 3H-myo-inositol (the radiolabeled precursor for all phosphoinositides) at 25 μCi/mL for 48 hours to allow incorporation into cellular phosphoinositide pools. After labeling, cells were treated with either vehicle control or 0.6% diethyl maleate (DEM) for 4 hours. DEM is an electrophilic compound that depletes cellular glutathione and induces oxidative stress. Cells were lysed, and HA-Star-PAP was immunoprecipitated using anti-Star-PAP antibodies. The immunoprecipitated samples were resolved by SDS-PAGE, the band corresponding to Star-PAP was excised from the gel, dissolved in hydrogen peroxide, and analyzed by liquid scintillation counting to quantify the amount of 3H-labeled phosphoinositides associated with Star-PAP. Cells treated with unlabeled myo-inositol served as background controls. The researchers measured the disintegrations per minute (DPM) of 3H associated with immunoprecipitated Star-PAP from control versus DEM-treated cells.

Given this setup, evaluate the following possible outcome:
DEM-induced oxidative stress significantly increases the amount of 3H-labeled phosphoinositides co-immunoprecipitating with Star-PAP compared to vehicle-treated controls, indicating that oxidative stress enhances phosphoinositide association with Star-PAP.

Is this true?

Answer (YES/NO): YES